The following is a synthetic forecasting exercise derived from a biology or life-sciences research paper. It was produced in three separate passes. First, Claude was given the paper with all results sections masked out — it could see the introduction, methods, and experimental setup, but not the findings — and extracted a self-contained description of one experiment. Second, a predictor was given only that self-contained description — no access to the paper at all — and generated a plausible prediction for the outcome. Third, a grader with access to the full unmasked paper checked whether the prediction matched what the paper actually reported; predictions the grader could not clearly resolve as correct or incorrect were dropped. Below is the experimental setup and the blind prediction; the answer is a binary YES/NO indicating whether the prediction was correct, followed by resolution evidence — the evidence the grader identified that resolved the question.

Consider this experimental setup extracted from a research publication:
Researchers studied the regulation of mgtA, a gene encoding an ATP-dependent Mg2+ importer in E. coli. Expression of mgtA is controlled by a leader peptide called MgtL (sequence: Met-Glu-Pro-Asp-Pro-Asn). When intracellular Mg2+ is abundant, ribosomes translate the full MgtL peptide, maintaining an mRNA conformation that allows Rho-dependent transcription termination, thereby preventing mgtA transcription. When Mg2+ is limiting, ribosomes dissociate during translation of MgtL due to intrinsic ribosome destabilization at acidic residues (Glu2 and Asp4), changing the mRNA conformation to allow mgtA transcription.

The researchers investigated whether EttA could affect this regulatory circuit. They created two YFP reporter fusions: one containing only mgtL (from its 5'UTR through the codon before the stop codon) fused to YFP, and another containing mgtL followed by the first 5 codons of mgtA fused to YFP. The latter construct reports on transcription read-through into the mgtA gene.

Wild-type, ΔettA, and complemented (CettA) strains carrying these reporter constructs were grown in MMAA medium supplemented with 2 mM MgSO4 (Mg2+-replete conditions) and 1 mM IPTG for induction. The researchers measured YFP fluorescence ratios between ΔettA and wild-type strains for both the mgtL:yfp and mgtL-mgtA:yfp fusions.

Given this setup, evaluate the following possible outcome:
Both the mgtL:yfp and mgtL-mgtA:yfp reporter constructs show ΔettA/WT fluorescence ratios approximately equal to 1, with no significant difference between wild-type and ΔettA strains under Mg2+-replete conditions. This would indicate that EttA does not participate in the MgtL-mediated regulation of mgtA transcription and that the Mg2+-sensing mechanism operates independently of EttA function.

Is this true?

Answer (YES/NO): NO